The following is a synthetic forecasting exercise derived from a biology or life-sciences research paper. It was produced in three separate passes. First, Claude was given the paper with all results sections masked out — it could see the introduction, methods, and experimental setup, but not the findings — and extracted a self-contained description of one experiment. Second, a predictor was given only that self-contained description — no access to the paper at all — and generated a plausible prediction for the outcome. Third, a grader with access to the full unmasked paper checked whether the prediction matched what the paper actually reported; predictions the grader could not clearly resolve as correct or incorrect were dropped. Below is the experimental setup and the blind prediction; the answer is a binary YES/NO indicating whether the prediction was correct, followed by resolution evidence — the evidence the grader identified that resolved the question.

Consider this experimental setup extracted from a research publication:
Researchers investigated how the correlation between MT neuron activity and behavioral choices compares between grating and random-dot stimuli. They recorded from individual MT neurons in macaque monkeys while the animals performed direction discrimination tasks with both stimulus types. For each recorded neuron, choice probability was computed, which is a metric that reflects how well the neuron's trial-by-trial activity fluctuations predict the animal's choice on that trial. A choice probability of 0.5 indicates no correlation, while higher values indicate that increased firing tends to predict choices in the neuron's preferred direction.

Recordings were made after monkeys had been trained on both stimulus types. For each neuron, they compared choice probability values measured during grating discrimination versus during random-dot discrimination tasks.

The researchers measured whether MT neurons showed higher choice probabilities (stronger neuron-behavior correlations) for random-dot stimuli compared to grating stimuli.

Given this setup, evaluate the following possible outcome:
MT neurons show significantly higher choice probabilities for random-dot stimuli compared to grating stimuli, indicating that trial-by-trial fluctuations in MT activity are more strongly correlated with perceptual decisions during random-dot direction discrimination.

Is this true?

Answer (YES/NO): NO